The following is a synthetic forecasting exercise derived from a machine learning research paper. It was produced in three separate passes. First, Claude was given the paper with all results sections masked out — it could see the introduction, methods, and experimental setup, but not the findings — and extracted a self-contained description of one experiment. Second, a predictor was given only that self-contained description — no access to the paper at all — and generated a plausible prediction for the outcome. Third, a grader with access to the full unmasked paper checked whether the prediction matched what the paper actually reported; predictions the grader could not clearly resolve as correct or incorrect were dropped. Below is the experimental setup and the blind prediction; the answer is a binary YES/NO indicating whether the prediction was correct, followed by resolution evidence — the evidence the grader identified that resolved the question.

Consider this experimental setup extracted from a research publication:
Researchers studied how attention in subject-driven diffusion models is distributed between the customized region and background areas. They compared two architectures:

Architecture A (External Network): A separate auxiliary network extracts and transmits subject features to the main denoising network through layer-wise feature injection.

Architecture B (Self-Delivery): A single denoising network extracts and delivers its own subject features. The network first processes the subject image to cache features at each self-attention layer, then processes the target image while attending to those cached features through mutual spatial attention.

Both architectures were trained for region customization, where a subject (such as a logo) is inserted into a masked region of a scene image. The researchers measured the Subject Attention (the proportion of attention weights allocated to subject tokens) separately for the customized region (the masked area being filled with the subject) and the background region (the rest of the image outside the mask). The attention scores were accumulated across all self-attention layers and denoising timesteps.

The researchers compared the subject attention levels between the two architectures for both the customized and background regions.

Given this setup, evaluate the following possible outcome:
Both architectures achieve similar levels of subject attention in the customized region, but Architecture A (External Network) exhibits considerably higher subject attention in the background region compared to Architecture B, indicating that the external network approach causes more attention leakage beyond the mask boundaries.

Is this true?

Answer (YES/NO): NO